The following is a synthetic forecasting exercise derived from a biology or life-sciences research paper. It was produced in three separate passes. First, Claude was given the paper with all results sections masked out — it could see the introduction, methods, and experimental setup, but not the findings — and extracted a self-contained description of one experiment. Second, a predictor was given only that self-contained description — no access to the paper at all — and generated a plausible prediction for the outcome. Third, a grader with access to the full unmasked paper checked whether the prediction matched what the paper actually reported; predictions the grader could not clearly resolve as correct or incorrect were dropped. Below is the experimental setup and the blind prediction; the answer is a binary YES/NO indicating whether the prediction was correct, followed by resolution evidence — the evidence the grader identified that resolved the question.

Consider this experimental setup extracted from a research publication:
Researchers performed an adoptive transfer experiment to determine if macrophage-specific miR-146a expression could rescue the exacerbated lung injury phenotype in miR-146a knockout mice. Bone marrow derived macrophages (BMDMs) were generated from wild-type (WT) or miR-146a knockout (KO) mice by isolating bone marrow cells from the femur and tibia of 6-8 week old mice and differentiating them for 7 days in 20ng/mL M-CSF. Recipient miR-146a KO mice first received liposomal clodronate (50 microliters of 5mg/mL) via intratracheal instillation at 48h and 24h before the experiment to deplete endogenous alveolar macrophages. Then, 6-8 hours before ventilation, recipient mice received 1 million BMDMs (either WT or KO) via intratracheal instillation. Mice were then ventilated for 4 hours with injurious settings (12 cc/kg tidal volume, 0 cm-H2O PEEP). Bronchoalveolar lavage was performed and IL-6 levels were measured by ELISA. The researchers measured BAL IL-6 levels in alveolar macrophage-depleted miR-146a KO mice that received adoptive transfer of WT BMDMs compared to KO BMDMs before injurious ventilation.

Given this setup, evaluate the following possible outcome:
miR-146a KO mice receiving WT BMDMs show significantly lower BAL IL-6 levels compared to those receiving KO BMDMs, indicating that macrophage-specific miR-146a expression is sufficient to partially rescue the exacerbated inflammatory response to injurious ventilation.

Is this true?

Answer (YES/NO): NO